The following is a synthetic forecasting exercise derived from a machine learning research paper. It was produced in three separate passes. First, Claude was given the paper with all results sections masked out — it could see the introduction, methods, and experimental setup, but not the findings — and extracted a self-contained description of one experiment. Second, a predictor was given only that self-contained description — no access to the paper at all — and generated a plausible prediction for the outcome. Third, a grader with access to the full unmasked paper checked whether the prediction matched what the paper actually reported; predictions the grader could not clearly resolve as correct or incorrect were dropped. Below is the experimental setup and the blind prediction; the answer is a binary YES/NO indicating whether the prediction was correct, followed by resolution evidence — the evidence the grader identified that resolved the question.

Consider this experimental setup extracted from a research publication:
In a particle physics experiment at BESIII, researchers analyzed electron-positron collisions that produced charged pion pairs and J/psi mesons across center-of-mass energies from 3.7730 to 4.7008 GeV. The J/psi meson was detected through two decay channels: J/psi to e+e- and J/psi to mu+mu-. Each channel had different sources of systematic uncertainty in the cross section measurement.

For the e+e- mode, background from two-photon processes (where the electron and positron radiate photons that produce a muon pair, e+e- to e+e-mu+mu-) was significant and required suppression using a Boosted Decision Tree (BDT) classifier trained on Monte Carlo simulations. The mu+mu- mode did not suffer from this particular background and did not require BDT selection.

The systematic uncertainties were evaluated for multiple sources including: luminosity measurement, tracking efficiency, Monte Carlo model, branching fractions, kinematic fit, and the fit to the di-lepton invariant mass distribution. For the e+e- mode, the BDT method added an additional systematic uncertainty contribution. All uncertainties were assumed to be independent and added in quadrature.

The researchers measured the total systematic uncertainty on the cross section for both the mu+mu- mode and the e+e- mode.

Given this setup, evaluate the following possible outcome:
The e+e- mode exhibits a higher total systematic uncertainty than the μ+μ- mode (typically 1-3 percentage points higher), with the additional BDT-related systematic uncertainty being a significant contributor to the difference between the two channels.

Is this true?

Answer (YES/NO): NO